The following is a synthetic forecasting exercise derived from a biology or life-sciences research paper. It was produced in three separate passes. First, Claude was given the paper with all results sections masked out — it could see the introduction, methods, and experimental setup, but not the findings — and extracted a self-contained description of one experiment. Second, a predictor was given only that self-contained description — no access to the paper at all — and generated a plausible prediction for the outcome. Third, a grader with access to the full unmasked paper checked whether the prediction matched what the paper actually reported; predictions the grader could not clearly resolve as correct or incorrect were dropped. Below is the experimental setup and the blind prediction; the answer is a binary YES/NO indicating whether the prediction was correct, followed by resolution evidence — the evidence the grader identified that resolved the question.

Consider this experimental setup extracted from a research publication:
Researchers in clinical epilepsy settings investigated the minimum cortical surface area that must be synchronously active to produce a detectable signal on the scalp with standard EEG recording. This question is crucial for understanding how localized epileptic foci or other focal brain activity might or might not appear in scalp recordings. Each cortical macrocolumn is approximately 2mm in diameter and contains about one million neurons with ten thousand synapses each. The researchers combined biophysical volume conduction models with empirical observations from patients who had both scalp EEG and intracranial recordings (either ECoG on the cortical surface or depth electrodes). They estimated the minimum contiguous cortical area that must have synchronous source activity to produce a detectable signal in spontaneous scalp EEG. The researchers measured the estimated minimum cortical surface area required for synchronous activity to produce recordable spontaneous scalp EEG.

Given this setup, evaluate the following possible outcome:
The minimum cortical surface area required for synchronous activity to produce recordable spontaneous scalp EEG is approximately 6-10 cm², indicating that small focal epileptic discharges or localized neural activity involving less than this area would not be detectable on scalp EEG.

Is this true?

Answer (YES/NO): YES